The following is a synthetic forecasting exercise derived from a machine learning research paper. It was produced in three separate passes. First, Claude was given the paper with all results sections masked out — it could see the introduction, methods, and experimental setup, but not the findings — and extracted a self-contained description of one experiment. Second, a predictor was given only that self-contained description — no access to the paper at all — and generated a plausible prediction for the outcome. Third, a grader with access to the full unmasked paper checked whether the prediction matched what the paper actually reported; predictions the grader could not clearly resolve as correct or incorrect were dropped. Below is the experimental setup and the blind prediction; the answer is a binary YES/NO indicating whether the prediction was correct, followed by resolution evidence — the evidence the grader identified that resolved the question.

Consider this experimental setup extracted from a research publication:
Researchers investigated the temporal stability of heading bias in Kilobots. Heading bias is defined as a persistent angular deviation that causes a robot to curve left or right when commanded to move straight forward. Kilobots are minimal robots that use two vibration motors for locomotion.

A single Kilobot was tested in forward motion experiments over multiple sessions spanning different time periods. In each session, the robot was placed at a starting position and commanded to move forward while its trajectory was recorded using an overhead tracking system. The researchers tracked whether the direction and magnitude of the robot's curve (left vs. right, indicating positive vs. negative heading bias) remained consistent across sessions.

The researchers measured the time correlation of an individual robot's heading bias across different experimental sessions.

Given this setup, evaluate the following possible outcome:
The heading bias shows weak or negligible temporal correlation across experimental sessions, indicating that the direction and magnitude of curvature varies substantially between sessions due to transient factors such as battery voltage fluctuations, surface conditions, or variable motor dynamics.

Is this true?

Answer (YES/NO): NO